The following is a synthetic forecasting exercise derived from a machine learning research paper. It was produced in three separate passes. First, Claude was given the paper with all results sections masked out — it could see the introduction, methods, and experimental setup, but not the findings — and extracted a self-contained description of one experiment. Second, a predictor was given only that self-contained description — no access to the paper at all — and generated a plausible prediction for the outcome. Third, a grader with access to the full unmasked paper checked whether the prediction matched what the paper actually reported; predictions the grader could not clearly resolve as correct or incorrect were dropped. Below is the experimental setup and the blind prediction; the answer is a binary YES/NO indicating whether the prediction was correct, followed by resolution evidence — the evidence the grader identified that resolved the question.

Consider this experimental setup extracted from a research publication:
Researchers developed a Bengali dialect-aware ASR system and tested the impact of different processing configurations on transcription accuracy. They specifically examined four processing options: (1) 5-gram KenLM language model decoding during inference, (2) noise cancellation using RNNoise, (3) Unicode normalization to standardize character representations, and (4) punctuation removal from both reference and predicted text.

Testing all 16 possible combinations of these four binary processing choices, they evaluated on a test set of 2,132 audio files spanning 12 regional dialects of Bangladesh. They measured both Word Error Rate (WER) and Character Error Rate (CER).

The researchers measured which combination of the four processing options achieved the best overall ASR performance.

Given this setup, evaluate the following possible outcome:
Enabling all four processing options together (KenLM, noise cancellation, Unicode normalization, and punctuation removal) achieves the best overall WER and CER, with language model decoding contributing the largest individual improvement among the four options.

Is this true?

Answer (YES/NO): NO